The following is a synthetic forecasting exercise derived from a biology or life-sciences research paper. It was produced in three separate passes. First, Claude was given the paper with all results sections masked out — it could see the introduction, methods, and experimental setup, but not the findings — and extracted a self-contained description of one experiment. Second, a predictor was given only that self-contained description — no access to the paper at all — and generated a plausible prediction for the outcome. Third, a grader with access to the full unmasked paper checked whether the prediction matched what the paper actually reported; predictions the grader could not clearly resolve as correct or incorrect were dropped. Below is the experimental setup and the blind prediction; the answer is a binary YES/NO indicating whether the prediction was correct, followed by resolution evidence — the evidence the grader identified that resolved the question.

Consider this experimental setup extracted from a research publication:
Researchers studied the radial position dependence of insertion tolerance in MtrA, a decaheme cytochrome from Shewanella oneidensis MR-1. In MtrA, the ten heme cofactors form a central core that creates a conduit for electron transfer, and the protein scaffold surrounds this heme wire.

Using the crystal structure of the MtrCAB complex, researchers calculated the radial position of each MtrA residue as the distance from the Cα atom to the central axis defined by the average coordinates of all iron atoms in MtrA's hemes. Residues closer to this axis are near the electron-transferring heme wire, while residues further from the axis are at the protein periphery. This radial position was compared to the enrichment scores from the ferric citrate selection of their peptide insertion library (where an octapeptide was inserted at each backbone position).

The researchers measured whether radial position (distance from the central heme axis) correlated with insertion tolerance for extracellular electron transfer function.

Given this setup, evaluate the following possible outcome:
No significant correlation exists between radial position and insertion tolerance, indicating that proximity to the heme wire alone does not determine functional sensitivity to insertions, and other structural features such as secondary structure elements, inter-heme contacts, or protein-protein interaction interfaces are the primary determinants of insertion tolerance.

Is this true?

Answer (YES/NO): NO